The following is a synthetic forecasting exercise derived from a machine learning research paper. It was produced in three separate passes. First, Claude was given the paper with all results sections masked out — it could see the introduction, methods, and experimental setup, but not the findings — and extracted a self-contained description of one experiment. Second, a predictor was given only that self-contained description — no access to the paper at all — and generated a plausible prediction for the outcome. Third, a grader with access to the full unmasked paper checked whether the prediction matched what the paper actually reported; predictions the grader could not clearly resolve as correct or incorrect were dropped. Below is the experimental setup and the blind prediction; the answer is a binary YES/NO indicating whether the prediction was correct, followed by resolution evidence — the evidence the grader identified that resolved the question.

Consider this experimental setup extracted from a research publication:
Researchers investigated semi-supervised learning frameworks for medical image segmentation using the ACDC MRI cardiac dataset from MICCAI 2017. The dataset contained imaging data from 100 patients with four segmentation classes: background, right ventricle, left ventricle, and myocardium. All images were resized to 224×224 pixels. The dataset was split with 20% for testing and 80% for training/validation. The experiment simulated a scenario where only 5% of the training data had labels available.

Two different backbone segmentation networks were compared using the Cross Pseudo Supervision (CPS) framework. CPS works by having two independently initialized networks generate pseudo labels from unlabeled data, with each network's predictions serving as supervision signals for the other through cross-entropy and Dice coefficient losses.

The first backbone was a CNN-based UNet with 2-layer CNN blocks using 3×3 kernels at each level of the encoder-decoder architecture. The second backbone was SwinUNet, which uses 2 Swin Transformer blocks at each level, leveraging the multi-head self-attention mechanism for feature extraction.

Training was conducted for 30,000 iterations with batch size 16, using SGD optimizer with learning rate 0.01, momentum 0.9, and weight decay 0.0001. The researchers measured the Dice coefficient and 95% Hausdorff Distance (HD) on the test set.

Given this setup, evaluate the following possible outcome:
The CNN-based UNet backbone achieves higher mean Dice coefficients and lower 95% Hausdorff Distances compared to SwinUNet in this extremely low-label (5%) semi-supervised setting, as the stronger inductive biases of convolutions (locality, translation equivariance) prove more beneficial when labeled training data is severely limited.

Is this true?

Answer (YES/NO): NO